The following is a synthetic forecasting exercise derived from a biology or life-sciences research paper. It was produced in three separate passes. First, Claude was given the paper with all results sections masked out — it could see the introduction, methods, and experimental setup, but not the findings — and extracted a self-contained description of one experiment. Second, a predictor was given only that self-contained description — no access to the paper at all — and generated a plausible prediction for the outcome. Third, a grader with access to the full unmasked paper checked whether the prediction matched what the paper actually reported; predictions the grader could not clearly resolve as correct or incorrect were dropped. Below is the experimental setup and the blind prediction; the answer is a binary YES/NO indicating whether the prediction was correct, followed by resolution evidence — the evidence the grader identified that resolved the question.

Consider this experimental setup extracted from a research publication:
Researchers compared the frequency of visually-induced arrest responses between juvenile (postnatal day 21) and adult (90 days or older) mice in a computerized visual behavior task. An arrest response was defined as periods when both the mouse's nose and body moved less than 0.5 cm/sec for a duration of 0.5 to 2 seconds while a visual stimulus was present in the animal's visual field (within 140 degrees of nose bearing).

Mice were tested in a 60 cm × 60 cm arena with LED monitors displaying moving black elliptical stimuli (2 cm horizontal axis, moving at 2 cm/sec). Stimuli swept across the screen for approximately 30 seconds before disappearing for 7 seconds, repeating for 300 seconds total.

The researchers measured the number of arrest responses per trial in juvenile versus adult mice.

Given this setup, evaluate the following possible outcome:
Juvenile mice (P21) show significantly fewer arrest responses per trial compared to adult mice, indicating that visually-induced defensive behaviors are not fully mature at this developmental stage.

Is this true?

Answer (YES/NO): NO